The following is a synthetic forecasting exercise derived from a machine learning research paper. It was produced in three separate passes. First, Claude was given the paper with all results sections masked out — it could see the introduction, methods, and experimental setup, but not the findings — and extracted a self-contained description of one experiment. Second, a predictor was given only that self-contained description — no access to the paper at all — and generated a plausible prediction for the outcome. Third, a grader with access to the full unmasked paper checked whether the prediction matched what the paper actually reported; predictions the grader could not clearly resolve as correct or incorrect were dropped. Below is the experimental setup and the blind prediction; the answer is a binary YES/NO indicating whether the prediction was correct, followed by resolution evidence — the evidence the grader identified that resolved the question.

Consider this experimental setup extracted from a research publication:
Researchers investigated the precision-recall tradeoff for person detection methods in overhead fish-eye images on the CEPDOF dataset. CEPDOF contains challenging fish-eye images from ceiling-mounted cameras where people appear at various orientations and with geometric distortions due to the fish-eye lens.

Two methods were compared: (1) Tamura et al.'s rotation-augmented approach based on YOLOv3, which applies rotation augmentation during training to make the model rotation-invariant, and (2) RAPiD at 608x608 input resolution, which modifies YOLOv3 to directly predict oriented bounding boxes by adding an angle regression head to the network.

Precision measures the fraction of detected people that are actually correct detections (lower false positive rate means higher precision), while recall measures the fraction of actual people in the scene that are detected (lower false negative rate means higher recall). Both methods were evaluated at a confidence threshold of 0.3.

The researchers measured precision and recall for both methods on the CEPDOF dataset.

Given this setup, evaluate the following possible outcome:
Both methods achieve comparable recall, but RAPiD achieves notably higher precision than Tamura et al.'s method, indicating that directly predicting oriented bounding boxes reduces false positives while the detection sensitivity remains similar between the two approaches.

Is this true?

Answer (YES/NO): NO